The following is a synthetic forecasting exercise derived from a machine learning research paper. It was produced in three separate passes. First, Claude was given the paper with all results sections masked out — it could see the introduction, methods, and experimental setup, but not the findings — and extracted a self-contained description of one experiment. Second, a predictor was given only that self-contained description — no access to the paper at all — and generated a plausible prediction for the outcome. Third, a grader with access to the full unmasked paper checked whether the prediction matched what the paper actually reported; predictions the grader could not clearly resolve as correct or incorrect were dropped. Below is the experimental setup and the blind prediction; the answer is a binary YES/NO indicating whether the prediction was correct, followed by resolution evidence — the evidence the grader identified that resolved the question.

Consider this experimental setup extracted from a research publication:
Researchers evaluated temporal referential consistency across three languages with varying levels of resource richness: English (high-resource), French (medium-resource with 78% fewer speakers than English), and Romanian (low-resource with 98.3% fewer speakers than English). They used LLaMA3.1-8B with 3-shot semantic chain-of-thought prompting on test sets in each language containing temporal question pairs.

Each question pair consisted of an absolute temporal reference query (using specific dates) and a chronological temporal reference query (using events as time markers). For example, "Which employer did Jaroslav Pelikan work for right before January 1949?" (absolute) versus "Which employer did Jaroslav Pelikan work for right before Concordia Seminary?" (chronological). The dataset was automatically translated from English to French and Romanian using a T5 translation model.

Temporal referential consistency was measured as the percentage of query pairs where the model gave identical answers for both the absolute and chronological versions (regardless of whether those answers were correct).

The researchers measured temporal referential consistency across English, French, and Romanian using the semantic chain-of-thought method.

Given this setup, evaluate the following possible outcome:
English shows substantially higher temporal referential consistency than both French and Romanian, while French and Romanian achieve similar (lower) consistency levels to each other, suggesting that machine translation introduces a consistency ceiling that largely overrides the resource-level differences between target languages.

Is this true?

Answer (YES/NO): YES